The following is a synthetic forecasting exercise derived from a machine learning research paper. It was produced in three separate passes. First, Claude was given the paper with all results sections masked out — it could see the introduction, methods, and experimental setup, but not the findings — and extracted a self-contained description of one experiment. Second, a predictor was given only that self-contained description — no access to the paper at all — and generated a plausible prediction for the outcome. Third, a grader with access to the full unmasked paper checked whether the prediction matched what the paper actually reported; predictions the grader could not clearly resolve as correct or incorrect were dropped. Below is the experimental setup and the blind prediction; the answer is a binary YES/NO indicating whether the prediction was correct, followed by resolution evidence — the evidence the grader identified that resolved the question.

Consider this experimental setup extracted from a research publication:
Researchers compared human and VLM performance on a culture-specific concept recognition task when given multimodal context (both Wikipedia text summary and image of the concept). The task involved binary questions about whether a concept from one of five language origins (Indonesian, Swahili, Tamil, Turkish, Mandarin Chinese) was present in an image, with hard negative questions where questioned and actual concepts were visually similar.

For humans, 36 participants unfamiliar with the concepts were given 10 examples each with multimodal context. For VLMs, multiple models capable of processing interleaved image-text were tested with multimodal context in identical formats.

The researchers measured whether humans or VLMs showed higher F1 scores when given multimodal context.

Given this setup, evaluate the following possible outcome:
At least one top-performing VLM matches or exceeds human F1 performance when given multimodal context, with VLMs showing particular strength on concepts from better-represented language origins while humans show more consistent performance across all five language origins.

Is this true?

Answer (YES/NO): NO